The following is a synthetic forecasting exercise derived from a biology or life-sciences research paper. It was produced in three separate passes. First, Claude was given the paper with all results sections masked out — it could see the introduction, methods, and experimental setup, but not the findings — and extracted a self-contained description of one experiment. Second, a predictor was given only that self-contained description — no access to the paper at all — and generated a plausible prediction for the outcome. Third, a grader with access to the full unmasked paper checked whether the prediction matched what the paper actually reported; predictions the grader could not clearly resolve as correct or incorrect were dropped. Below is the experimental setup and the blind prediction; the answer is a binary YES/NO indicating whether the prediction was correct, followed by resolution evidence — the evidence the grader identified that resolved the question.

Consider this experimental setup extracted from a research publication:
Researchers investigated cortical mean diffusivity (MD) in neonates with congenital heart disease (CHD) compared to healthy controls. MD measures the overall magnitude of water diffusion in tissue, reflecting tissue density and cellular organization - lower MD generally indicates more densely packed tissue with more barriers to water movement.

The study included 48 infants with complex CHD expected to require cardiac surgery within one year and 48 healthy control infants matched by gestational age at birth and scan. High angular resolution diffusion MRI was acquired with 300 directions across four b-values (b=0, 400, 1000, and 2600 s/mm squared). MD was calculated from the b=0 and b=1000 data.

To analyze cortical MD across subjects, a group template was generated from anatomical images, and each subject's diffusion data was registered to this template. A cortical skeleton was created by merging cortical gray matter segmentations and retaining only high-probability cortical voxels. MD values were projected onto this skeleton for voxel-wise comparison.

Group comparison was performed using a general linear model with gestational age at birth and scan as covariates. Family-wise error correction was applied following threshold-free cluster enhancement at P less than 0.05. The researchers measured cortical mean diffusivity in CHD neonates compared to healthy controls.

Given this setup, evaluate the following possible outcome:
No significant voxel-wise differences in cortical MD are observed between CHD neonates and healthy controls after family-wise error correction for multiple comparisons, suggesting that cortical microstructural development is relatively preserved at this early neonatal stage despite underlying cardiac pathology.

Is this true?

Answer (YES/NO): YES